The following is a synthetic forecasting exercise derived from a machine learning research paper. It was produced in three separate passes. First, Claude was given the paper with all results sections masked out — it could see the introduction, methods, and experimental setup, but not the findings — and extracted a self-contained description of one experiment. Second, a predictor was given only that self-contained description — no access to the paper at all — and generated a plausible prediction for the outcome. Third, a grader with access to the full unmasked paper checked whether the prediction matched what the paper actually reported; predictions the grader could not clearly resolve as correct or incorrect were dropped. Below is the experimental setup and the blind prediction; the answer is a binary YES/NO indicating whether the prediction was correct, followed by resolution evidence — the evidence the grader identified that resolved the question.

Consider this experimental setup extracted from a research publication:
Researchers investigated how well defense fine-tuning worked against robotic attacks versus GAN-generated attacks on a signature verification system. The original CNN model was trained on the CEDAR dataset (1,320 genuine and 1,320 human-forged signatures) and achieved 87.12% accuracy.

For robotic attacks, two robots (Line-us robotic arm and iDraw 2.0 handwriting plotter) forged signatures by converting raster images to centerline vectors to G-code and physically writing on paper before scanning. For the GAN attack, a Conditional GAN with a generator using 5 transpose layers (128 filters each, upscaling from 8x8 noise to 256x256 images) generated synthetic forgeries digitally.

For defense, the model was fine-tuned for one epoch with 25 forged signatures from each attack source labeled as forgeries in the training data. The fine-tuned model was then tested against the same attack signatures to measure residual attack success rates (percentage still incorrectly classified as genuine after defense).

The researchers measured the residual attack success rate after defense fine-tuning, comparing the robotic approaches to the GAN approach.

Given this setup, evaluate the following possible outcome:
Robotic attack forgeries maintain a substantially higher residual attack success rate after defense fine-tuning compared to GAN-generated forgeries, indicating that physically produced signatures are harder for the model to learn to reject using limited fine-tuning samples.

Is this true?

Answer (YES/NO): YES